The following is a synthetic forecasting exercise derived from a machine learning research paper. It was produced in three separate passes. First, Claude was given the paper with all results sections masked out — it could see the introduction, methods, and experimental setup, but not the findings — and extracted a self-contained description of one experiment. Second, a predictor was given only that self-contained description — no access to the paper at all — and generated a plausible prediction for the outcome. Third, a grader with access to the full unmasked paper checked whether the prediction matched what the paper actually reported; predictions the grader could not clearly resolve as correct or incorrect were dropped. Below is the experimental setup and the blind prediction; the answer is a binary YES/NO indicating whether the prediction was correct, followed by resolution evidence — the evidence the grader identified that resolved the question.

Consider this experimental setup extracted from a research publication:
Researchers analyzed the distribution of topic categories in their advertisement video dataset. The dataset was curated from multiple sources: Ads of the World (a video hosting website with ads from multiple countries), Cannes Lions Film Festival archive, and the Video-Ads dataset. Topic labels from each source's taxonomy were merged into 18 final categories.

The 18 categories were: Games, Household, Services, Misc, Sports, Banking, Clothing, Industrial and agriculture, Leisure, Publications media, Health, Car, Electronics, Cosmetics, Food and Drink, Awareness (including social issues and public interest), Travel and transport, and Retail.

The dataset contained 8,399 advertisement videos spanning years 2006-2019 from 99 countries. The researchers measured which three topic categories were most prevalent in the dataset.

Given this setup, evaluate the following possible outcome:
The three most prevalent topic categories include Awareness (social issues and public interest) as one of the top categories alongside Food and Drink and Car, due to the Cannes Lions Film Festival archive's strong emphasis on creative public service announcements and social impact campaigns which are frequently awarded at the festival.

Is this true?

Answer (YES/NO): NO